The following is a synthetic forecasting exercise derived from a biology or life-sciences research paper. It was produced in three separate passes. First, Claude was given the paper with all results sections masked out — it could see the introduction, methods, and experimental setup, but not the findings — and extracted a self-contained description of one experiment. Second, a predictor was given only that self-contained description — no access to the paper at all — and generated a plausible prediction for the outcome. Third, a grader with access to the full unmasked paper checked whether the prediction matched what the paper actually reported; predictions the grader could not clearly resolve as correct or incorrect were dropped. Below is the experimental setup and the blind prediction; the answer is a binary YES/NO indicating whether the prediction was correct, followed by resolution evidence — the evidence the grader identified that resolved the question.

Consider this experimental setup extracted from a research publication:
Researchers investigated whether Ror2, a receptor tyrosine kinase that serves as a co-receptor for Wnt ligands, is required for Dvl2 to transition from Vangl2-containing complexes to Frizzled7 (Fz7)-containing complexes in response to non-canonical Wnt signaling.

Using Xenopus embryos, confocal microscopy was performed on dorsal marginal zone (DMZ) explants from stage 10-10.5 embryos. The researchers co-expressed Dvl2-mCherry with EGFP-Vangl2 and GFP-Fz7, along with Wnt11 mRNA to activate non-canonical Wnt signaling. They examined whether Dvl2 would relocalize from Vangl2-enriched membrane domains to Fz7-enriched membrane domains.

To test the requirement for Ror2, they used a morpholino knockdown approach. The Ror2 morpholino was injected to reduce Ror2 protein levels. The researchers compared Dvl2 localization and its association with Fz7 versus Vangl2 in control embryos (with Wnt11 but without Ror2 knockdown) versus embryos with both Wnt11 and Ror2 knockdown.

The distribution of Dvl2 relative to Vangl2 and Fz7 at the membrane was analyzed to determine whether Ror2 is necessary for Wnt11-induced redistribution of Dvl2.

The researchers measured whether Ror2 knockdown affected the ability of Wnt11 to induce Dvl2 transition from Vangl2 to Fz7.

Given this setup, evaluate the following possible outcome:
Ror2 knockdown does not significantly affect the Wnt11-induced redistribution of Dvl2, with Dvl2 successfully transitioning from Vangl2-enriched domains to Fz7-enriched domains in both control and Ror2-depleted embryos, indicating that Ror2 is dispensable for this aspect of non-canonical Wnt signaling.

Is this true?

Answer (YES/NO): NO